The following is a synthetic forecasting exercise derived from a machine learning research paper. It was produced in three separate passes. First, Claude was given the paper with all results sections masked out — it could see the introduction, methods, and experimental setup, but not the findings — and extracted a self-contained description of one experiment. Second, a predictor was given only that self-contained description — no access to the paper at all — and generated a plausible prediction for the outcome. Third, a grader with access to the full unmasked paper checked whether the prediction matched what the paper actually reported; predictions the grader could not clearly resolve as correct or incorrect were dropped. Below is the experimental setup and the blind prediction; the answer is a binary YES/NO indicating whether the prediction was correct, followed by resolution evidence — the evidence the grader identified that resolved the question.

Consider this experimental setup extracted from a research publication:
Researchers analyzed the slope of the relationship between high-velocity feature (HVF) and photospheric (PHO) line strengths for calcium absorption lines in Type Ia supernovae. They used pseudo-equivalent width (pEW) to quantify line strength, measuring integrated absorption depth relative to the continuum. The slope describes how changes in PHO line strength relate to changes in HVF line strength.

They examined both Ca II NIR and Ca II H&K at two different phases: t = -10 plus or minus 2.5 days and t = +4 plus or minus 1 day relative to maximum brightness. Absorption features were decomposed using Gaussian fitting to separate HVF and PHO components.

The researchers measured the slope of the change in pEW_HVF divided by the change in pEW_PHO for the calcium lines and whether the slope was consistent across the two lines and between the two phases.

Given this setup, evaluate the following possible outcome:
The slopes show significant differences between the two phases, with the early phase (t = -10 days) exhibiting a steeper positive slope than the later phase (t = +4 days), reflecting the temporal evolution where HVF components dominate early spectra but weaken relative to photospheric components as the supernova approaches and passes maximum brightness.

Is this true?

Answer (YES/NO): NO